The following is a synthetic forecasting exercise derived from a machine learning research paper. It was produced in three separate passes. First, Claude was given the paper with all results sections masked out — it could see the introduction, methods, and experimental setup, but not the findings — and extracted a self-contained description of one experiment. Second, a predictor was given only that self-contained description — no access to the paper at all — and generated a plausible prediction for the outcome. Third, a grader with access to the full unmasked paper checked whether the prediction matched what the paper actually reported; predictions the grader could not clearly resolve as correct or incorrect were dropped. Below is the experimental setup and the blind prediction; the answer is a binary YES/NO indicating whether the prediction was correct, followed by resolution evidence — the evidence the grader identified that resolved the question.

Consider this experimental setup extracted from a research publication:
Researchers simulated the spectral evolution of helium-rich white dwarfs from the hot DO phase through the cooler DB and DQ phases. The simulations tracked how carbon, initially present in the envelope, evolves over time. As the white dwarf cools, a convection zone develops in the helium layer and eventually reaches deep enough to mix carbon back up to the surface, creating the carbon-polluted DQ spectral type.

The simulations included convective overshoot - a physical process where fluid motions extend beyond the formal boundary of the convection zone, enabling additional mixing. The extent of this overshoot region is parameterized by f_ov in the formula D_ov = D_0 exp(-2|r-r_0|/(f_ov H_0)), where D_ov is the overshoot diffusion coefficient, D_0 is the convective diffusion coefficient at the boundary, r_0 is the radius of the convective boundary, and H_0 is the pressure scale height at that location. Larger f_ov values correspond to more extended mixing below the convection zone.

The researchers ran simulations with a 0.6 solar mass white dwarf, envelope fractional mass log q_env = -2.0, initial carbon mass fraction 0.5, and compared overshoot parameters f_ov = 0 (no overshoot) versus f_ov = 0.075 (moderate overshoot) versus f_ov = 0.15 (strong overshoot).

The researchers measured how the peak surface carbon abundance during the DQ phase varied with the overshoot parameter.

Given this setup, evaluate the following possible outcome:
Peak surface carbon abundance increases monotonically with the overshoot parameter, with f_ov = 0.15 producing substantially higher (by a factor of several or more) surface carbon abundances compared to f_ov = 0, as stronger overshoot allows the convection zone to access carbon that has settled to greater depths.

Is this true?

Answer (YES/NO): YES